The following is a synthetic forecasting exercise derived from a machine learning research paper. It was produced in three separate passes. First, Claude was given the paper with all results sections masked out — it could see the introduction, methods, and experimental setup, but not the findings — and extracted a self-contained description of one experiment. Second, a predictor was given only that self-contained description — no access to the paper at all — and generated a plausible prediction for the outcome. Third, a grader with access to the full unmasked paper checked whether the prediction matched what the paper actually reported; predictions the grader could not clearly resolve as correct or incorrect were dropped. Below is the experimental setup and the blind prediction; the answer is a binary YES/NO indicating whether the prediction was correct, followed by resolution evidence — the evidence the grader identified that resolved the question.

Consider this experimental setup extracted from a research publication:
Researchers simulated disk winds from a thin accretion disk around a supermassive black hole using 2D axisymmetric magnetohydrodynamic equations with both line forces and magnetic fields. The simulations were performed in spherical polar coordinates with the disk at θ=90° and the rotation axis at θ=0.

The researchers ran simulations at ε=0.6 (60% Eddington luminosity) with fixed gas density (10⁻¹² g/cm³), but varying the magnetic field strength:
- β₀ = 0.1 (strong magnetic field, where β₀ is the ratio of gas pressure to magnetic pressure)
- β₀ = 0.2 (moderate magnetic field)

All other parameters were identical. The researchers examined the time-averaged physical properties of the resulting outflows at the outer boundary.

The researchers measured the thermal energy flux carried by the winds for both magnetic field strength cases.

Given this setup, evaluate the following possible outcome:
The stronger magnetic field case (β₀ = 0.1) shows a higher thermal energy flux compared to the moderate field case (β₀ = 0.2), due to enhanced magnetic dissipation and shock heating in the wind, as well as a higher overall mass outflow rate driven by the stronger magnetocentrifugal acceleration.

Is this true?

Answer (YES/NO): NO